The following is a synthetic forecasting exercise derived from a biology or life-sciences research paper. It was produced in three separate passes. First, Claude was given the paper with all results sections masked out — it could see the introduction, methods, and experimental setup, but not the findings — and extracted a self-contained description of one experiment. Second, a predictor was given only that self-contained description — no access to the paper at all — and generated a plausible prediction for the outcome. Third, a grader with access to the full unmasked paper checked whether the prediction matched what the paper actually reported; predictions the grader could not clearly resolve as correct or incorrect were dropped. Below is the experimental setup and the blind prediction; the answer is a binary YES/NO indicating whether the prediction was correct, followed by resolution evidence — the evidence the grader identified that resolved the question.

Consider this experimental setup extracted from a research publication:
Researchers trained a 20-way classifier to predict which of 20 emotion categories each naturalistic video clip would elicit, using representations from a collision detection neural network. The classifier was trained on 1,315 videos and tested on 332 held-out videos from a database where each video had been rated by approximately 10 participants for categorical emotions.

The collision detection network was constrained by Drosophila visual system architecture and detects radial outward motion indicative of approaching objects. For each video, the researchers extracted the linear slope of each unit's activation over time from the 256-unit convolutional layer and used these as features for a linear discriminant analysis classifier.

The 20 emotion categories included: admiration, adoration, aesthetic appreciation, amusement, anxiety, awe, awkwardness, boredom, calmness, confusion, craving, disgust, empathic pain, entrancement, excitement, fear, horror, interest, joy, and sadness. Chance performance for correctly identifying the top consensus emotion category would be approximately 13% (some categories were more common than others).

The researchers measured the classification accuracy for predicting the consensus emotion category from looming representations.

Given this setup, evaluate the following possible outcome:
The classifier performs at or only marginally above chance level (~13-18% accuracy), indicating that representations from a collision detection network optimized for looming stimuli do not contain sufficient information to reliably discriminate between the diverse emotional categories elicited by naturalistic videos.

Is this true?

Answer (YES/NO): YES